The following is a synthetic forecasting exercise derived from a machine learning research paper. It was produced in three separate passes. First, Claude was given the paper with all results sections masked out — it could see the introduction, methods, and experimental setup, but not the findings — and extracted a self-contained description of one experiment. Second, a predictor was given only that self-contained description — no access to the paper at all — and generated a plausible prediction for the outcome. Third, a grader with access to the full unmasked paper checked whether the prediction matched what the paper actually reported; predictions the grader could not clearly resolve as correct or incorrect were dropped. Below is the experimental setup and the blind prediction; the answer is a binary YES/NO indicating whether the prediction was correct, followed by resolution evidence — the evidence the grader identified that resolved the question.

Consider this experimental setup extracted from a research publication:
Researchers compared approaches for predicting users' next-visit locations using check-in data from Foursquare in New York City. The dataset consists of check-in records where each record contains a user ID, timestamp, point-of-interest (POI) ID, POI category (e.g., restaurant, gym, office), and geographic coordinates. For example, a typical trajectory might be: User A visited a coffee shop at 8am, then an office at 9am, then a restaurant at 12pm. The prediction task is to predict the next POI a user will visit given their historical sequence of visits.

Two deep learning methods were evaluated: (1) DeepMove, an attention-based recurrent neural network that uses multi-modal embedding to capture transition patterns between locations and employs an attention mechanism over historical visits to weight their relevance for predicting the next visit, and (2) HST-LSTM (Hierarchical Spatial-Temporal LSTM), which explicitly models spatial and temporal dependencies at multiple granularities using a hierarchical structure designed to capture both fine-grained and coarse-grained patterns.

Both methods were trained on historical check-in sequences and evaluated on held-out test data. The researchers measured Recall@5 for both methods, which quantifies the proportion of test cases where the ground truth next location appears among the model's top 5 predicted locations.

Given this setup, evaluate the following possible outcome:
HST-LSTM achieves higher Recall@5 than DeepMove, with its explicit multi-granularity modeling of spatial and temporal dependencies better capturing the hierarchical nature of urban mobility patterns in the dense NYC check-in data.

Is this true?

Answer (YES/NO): NO